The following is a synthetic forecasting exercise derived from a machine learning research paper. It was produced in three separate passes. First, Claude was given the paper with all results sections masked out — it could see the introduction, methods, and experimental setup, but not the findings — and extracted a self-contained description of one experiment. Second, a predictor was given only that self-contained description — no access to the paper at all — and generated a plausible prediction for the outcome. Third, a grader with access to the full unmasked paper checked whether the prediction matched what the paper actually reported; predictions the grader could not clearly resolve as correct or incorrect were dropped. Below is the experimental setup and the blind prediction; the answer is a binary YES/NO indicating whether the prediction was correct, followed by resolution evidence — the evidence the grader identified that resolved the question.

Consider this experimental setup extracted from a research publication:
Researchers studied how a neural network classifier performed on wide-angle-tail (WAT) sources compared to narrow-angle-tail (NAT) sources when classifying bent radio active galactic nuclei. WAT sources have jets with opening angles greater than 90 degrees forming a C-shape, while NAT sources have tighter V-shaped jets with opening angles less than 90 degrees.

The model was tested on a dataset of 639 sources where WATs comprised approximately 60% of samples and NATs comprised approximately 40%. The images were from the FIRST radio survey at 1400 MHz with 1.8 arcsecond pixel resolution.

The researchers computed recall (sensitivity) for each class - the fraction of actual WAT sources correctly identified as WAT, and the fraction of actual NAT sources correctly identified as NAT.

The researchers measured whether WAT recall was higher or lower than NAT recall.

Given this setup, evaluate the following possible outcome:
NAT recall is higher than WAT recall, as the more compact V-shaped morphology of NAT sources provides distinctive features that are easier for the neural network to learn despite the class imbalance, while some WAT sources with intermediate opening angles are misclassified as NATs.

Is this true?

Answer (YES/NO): NO